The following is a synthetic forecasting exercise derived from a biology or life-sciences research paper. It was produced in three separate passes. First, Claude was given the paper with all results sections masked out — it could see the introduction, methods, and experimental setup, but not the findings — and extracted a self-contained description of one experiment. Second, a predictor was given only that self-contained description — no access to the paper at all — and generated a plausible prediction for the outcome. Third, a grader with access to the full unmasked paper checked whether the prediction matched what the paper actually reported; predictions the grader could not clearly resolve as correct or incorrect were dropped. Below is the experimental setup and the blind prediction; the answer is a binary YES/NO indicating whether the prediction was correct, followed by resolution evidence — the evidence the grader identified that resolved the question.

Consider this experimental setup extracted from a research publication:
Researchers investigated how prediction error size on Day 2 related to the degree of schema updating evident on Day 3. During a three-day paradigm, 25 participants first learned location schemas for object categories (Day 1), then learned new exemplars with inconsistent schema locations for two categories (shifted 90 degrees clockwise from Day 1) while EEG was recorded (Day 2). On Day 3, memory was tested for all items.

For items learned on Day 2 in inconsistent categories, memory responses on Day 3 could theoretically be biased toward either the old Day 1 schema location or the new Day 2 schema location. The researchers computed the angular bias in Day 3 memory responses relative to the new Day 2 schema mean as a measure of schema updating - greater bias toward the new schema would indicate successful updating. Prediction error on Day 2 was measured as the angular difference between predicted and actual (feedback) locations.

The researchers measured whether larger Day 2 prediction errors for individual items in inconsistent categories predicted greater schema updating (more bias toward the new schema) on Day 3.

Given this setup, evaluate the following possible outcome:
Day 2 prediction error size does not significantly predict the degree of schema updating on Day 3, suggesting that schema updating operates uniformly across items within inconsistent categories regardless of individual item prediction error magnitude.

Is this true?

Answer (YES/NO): NO